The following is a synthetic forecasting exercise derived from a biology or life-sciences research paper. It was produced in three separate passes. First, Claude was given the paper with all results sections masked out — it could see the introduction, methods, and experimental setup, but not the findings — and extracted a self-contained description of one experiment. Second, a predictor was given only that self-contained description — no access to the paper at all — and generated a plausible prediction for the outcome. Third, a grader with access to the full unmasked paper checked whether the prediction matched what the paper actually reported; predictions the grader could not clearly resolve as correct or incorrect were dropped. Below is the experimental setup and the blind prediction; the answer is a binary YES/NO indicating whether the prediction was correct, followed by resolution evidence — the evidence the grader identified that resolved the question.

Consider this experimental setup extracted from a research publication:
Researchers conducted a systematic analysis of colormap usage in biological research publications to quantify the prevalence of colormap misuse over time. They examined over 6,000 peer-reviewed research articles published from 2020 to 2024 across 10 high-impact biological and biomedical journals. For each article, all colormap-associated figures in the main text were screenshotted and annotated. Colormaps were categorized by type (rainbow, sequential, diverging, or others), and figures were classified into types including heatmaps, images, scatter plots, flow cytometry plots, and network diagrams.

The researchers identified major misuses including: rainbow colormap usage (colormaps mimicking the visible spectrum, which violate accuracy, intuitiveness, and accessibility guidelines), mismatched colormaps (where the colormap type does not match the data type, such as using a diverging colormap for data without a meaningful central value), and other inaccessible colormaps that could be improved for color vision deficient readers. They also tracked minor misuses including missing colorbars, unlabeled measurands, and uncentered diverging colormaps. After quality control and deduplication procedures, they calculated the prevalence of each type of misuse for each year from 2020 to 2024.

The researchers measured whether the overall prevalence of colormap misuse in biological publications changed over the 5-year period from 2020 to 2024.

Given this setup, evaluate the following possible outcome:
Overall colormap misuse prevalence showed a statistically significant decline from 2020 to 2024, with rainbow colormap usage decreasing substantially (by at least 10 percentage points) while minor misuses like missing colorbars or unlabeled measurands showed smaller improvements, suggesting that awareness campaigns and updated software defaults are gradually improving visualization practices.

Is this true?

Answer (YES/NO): NO